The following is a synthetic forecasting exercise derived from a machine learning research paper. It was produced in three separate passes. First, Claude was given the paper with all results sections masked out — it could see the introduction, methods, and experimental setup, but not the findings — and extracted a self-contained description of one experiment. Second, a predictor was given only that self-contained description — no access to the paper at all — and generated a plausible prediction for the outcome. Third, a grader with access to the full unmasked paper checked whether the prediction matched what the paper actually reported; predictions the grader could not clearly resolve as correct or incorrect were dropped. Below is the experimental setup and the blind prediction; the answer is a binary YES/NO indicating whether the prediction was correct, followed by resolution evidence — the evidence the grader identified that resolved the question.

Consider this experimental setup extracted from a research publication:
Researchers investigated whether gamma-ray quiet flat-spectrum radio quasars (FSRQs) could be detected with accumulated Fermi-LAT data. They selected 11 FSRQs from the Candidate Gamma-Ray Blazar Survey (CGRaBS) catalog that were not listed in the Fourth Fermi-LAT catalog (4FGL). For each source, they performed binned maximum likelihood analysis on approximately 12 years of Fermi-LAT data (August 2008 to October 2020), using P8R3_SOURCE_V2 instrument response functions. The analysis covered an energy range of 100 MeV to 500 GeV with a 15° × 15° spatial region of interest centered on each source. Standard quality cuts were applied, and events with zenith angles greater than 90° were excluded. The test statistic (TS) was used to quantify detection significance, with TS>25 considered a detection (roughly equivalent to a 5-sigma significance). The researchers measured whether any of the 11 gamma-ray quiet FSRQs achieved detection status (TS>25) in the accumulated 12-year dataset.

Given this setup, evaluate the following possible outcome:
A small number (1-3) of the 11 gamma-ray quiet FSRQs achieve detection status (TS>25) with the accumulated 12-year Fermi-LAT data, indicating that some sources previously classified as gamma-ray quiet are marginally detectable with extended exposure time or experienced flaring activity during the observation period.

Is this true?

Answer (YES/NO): NO